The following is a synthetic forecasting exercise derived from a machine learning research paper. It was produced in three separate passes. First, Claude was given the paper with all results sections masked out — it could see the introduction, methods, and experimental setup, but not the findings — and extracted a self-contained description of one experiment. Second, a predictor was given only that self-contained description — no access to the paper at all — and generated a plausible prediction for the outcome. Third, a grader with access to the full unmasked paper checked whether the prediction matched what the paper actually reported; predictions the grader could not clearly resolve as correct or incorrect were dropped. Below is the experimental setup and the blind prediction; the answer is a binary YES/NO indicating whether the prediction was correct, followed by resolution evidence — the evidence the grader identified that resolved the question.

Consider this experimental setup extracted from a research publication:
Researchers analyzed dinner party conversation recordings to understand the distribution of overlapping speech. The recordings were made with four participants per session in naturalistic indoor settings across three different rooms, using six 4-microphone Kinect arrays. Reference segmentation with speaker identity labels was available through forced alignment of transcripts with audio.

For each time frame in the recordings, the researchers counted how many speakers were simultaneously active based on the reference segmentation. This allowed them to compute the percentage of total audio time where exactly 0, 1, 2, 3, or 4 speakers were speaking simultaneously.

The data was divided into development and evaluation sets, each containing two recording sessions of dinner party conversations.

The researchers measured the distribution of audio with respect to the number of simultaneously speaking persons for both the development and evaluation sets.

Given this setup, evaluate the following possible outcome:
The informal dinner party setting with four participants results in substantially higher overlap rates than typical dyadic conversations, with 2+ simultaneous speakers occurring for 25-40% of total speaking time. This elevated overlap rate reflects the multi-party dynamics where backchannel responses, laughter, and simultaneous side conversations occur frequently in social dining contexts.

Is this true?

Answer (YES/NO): NO